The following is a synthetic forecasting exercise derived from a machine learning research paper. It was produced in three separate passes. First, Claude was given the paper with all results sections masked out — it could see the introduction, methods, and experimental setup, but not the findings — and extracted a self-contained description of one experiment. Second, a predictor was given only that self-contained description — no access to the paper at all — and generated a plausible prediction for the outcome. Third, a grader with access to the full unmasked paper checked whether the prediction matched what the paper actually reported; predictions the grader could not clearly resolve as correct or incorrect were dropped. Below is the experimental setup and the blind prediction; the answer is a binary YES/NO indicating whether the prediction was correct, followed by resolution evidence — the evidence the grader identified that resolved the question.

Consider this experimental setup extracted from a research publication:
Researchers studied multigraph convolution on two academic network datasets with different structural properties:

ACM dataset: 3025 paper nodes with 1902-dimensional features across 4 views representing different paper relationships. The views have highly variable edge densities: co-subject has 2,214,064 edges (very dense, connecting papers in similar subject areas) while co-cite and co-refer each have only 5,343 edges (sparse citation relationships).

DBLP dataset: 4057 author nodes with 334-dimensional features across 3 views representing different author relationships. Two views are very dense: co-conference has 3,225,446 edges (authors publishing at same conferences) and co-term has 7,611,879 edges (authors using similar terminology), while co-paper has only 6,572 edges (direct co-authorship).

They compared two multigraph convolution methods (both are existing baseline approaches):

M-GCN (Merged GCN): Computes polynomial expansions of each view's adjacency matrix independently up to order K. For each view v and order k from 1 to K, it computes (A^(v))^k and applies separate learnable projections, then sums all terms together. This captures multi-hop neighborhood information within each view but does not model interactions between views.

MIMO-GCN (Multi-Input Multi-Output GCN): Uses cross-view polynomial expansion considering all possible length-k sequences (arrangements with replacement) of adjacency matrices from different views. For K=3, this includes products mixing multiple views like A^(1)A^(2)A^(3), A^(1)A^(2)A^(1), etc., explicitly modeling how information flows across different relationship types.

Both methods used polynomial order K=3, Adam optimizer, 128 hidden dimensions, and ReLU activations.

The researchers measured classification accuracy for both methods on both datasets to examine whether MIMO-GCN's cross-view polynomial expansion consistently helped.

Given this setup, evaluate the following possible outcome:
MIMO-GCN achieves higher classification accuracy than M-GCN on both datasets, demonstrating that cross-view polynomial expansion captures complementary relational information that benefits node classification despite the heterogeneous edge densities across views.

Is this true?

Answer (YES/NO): NO